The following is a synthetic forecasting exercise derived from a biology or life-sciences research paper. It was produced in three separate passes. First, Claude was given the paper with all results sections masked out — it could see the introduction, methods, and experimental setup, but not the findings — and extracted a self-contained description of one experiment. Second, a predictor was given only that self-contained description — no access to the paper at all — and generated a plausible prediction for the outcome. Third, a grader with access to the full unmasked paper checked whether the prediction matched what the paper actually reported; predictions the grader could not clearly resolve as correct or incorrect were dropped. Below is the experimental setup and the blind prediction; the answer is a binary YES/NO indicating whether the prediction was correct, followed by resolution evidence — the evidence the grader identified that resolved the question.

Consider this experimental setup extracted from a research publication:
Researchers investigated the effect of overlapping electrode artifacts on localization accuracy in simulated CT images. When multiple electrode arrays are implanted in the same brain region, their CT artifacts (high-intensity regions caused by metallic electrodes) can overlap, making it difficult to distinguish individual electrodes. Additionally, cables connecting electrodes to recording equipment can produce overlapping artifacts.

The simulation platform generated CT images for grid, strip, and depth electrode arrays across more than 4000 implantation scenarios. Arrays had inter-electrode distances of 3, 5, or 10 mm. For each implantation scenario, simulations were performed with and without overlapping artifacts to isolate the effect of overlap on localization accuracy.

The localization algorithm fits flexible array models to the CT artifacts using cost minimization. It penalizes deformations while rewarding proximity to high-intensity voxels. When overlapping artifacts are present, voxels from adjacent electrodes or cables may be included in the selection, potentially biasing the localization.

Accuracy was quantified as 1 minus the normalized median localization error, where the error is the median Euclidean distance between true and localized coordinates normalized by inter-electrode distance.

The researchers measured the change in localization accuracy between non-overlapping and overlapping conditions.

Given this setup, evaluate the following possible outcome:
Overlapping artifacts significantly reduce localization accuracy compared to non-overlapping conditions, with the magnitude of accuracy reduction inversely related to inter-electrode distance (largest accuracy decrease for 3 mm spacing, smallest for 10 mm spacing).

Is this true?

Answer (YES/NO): NO